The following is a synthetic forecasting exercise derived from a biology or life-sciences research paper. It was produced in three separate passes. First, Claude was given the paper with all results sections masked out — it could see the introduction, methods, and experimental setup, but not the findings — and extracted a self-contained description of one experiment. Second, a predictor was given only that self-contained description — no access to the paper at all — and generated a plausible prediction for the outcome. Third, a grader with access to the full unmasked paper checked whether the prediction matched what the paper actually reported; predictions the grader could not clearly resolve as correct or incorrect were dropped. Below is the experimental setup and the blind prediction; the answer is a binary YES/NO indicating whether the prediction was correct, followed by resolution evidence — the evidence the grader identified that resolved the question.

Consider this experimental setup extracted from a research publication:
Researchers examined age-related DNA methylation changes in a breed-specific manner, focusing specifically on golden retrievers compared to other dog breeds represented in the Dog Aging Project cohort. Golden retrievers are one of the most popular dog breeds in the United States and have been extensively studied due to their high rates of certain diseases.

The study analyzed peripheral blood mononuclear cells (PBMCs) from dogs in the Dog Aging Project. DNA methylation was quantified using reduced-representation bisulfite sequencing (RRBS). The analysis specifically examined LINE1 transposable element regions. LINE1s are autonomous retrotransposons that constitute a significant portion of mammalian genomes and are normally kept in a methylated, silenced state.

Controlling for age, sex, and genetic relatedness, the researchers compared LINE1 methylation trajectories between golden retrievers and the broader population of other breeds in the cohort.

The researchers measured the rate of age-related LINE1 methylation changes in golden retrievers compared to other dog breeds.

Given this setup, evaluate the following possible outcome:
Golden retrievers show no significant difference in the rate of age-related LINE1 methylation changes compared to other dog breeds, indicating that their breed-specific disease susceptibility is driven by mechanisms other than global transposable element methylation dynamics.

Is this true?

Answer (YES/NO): NO